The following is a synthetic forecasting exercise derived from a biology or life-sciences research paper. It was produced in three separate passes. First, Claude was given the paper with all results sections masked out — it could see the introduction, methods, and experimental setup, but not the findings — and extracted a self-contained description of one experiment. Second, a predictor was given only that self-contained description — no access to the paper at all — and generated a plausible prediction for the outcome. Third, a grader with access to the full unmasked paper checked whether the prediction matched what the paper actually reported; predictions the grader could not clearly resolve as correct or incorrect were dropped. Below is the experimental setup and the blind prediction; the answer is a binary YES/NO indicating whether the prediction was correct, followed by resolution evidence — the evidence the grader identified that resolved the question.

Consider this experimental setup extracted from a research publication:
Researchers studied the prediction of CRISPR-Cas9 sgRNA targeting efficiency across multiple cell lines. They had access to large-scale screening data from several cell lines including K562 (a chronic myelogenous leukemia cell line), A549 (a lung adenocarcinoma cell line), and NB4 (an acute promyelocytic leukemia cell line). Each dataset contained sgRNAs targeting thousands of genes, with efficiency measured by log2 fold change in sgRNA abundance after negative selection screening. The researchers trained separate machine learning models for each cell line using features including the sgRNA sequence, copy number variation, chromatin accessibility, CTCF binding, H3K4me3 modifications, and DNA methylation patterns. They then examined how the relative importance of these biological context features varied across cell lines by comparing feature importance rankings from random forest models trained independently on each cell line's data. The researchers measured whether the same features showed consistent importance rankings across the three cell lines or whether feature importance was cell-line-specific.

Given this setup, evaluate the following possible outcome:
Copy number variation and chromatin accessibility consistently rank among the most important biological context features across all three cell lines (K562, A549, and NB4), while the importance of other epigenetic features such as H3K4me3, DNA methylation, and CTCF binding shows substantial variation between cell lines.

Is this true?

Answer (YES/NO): NO